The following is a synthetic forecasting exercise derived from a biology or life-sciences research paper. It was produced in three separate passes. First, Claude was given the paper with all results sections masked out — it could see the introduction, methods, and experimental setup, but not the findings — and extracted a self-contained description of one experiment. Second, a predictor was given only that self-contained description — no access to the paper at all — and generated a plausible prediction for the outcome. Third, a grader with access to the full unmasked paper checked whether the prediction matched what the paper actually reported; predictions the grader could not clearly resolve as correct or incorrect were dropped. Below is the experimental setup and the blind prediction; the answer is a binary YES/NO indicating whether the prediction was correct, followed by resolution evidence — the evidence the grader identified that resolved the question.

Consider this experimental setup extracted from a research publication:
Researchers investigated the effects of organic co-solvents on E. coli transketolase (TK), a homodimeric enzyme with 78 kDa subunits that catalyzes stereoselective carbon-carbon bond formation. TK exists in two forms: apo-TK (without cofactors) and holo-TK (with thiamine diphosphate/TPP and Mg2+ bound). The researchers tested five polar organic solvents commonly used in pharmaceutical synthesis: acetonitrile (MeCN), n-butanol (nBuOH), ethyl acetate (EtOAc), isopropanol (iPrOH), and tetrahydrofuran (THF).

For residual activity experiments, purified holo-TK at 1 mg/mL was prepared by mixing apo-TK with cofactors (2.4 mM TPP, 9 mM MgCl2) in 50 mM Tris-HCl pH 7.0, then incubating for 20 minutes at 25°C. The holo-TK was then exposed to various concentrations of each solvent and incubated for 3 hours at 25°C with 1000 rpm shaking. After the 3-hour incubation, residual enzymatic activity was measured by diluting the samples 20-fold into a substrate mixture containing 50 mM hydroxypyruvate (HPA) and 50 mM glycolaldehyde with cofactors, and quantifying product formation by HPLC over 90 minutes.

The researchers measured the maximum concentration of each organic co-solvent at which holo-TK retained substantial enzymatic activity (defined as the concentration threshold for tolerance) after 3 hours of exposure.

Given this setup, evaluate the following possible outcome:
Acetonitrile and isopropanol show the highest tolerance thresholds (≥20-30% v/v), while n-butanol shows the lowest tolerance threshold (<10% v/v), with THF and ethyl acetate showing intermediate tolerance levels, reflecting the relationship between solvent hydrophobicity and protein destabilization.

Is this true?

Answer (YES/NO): NO